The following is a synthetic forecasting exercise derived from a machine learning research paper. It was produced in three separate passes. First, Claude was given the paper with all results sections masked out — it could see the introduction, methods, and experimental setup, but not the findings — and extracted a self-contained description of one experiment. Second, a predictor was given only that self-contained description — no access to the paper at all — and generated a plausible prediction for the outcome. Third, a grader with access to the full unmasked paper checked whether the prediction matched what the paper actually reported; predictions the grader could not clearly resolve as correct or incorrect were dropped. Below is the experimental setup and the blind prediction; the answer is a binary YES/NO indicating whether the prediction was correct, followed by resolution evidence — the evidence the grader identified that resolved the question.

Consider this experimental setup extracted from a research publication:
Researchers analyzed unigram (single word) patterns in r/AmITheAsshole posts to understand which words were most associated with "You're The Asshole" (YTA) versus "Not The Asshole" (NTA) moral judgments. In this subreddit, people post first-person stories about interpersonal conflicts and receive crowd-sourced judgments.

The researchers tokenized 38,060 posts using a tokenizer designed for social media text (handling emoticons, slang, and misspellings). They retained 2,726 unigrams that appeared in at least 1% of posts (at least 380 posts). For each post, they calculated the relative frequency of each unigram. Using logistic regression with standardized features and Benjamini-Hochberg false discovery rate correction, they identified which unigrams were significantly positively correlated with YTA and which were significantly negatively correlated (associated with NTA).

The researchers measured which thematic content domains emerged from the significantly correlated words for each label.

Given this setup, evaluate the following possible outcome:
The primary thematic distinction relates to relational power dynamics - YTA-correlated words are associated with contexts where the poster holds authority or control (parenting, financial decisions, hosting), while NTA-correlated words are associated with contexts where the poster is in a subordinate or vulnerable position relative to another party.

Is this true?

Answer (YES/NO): NO